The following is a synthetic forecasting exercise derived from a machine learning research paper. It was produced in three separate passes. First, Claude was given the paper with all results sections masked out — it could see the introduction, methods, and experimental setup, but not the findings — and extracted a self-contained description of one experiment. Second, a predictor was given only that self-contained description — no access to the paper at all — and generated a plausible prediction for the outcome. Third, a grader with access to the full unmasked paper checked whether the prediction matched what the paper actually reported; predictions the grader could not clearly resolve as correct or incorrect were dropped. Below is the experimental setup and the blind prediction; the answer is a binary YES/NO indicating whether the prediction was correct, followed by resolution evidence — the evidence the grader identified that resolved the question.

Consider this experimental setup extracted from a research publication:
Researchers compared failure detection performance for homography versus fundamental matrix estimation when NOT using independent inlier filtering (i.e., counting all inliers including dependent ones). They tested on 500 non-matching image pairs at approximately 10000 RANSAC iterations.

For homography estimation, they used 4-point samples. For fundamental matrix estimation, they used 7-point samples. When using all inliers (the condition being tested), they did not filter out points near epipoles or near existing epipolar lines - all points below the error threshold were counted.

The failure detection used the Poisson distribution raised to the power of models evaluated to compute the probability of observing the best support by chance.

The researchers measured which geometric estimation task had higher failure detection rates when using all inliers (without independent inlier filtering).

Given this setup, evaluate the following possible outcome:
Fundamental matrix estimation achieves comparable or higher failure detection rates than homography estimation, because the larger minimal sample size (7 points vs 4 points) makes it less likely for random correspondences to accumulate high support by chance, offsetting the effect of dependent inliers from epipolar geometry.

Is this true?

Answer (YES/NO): NO